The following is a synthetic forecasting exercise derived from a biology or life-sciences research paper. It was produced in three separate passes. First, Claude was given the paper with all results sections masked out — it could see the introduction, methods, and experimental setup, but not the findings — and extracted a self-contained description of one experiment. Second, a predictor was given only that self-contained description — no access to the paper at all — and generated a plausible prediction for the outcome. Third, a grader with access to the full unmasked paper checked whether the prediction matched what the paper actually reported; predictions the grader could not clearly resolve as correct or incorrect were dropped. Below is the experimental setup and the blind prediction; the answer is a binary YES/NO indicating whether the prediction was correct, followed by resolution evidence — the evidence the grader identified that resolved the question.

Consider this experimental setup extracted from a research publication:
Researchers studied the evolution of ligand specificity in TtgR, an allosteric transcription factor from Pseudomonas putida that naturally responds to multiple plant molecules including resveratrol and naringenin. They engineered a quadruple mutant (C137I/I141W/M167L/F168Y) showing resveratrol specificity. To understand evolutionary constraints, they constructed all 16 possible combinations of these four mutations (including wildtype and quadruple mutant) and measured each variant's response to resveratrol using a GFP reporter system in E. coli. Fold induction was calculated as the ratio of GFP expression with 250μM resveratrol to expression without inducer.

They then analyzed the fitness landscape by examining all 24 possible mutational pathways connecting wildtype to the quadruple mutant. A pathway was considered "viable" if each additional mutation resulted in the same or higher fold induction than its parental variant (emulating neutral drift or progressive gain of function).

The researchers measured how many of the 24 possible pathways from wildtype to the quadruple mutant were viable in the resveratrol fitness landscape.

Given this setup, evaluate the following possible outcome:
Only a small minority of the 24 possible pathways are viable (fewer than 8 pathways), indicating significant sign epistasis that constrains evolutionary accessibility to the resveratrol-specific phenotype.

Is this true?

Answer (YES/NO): YES